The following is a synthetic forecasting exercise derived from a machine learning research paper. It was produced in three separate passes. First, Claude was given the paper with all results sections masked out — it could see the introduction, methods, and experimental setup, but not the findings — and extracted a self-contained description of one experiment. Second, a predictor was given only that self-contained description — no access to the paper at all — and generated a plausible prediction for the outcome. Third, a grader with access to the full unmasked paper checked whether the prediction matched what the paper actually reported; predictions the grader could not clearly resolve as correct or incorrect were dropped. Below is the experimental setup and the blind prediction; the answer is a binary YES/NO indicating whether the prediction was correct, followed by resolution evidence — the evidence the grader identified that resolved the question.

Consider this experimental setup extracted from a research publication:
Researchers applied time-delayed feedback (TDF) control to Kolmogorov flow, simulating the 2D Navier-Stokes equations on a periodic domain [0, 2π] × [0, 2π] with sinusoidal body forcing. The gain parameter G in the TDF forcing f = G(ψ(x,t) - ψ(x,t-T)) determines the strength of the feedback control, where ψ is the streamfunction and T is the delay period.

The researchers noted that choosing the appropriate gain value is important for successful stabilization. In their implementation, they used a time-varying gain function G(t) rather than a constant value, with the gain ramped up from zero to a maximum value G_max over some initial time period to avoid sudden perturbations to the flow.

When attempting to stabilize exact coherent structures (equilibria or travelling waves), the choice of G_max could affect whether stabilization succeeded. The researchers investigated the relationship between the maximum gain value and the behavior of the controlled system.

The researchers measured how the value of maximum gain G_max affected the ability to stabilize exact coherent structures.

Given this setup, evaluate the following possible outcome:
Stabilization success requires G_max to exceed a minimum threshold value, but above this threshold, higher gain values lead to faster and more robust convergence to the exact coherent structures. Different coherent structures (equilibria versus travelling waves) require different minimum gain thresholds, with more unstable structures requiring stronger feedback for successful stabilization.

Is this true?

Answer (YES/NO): NO